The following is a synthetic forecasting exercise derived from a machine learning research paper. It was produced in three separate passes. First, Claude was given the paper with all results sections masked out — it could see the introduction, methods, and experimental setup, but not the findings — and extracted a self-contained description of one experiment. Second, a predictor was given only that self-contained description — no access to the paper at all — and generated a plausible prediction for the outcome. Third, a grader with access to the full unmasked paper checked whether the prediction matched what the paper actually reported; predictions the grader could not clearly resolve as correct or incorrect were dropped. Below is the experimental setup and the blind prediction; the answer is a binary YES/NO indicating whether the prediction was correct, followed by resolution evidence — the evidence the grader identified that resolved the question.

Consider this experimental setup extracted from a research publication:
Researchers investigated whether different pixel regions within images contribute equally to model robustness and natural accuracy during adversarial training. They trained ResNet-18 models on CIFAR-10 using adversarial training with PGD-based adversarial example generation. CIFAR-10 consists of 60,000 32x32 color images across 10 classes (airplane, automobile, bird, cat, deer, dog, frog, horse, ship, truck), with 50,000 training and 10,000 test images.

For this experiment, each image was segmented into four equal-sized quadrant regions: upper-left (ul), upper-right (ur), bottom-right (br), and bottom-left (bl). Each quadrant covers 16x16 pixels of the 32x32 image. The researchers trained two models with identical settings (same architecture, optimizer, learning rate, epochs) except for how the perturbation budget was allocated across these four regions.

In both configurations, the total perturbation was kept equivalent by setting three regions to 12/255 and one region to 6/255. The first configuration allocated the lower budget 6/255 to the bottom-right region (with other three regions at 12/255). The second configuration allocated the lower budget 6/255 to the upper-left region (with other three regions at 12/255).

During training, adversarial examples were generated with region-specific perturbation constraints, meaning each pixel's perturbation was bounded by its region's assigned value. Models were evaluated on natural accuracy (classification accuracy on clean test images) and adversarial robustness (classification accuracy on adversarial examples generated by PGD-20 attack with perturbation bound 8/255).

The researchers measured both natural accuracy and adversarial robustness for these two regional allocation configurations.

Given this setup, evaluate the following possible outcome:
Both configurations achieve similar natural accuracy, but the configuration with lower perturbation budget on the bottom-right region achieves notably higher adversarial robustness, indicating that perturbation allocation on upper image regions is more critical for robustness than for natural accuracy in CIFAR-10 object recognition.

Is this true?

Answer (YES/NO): NO